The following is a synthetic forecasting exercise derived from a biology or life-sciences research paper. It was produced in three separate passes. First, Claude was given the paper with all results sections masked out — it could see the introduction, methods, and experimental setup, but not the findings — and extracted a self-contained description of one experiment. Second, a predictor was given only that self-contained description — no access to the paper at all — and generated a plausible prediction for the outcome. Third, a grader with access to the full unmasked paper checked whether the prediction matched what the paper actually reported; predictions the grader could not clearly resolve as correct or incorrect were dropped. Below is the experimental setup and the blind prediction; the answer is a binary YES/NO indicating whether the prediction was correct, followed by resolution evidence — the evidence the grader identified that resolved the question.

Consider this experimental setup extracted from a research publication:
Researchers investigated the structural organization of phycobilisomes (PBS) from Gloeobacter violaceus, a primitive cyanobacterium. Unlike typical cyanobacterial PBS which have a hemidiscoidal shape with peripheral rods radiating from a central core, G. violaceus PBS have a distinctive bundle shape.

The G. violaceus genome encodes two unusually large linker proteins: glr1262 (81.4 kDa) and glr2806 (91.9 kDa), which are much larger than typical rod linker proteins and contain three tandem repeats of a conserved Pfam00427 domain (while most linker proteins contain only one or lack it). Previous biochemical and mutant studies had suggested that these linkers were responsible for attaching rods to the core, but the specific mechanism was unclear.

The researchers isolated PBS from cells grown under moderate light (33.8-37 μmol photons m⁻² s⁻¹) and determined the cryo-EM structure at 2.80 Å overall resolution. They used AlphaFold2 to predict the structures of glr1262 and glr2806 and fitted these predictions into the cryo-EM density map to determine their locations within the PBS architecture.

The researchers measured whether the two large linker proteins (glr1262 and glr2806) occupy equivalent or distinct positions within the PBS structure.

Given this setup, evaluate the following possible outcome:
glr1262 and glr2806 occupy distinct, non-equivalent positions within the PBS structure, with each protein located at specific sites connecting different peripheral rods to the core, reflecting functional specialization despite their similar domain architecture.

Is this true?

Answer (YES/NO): YES